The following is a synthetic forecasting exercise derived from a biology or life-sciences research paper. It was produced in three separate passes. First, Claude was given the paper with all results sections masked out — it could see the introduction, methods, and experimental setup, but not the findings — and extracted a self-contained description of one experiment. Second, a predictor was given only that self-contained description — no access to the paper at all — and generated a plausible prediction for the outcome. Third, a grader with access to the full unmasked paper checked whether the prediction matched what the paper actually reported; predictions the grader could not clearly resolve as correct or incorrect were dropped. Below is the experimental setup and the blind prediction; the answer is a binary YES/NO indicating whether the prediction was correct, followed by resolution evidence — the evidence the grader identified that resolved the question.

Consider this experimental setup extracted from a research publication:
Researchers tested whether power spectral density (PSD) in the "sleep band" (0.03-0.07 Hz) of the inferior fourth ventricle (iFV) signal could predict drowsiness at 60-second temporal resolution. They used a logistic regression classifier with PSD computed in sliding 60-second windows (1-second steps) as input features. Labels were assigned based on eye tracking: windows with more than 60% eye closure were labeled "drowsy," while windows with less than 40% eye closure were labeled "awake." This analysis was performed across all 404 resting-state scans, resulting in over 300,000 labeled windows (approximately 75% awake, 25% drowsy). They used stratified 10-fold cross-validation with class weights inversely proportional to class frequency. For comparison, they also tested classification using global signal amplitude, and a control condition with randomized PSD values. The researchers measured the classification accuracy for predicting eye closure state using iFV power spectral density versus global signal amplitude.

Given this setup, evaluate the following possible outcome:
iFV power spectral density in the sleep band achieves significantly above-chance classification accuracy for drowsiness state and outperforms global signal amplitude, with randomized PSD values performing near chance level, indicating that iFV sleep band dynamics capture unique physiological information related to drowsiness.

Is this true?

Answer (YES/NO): NO